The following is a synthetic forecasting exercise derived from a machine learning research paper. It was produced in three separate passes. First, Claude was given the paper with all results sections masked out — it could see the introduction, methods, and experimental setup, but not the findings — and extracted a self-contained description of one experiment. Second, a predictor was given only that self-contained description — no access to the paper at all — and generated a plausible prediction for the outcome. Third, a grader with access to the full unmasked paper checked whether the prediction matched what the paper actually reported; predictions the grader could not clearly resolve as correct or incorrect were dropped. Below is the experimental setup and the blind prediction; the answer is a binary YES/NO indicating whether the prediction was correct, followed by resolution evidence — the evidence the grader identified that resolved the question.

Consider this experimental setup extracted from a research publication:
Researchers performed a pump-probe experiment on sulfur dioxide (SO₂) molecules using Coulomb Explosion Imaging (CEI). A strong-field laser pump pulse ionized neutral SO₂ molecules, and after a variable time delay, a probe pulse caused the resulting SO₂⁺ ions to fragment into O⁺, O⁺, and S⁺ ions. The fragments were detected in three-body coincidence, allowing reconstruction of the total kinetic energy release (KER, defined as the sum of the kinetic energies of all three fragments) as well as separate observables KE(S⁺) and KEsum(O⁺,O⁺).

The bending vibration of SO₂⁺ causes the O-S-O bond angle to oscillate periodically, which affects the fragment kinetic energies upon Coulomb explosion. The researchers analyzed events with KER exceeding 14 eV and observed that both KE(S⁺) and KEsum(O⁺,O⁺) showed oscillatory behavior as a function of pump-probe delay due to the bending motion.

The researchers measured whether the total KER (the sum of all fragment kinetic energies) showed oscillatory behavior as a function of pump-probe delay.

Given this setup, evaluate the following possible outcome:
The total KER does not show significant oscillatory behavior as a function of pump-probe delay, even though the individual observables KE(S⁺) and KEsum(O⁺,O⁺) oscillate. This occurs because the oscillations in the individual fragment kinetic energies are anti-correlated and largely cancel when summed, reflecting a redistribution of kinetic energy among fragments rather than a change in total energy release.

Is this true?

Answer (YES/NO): YES